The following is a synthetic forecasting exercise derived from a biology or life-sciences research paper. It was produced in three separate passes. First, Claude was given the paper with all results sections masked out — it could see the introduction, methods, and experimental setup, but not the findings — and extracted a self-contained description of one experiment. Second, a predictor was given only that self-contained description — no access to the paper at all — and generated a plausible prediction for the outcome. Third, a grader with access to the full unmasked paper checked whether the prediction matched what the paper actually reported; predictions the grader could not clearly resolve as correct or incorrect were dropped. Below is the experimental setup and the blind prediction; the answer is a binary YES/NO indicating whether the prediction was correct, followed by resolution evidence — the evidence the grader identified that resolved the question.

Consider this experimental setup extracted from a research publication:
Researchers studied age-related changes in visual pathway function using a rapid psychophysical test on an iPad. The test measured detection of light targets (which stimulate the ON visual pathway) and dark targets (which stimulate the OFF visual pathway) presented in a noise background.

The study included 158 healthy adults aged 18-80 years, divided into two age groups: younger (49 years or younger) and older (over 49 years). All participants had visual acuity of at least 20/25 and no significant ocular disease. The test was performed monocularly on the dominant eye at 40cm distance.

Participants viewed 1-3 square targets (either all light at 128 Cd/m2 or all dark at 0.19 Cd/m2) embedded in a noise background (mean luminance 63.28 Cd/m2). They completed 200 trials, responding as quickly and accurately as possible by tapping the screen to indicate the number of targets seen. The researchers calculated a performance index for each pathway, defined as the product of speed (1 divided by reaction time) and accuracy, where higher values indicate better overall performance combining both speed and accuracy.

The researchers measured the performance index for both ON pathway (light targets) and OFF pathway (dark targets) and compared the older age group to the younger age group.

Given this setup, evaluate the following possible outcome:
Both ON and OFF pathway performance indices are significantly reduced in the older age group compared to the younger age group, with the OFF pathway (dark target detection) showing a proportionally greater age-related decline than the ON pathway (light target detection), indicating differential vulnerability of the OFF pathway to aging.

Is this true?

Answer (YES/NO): NO